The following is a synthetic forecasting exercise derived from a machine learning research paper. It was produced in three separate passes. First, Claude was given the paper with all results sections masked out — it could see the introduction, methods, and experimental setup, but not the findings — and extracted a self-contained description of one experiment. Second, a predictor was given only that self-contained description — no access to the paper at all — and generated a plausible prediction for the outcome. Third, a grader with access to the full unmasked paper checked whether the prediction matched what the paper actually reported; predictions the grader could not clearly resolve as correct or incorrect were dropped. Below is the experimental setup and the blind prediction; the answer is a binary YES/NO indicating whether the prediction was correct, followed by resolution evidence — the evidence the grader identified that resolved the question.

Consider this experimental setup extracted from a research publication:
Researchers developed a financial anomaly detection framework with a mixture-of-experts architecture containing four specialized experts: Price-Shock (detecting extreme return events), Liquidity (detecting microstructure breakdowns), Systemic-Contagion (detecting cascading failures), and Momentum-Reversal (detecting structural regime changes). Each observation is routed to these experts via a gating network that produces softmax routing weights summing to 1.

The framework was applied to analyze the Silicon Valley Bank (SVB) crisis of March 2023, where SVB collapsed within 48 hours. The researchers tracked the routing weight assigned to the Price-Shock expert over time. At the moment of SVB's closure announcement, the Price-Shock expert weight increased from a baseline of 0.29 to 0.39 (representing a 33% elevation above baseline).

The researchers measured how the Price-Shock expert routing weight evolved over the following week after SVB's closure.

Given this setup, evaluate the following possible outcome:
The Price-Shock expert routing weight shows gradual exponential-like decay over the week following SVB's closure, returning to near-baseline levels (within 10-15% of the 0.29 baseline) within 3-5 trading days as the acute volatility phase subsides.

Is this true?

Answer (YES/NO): NO